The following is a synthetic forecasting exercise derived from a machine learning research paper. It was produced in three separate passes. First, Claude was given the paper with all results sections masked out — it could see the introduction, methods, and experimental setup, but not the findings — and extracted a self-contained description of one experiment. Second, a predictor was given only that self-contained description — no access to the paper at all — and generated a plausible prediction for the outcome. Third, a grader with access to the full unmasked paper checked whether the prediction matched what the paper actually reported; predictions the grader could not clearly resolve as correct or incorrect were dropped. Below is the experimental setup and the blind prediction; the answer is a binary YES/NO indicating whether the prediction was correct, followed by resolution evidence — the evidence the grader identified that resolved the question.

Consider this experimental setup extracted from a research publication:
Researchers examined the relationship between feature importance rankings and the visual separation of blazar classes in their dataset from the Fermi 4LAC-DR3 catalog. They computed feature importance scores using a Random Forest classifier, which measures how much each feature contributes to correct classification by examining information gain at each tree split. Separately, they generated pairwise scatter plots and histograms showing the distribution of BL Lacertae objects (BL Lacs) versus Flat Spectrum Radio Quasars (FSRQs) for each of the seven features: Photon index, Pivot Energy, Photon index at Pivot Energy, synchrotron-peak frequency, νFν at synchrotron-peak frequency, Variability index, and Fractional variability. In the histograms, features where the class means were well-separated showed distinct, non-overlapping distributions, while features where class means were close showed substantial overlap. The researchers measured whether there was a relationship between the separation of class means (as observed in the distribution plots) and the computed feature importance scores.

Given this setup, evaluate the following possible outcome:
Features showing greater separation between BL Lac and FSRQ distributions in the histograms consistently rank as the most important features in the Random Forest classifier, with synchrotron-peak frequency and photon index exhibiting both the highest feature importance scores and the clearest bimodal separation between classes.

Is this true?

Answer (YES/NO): NO